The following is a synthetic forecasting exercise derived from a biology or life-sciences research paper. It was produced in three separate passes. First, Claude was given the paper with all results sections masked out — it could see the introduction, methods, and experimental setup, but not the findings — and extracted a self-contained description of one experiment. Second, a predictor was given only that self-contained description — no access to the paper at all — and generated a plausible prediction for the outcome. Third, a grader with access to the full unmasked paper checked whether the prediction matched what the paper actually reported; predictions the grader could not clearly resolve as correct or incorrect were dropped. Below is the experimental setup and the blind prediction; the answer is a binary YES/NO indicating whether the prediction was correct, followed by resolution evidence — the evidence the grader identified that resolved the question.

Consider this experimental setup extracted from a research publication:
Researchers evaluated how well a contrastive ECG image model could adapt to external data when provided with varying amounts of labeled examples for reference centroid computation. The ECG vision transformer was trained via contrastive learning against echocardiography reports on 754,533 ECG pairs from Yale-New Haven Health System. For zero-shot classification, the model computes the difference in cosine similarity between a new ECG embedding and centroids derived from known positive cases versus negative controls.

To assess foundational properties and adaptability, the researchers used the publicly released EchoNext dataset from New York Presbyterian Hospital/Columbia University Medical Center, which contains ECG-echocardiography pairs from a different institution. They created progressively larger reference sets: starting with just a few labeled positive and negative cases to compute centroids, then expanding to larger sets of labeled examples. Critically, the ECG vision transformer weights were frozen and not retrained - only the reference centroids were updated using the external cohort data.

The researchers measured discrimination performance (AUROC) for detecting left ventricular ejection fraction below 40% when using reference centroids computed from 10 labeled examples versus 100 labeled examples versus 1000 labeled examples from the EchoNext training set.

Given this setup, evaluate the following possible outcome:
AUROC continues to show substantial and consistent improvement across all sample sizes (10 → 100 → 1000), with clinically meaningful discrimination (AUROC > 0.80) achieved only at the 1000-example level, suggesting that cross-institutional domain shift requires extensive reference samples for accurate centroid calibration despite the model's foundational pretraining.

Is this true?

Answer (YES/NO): NO